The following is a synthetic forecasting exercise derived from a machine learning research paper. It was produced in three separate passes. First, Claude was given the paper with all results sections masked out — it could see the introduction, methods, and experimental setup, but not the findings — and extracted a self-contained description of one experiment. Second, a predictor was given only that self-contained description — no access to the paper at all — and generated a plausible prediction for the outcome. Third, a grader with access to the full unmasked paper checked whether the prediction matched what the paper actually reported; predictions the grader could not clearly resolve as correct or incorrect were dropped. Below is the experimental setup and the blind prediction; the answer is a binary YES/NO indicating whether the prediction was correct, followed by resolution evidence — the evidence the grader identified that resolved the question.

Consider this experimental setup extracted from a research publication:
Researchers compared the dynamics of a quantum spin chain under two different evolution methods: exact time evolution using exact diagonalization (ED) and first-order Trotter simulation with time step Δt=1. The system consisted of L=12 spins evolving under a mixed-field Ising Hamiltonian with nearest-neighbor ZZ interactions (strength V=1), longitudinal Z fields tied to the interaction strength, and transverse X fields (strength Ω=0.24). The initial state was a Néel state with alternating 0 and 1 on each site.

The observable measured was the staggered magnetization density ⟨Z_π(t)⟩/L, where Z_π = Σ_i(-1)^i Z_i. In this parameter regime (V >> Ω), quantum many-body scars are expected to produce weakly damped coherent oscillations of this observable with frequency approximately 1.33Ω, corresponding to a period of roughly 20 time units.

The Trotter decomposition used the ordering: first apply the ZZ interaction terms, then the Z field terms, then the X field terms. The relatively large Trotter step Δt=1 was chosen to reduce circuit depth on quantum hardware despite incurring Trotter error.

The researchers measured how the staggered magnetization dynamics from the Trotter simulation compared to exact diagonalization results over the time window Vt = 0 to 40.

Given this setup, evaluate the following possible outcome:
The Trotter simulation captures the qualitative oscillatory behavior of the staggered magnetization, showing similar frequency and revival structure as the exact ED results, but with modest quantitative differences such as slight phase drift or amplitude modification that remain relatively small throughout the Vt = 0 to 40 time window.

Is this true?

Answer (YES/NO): NO